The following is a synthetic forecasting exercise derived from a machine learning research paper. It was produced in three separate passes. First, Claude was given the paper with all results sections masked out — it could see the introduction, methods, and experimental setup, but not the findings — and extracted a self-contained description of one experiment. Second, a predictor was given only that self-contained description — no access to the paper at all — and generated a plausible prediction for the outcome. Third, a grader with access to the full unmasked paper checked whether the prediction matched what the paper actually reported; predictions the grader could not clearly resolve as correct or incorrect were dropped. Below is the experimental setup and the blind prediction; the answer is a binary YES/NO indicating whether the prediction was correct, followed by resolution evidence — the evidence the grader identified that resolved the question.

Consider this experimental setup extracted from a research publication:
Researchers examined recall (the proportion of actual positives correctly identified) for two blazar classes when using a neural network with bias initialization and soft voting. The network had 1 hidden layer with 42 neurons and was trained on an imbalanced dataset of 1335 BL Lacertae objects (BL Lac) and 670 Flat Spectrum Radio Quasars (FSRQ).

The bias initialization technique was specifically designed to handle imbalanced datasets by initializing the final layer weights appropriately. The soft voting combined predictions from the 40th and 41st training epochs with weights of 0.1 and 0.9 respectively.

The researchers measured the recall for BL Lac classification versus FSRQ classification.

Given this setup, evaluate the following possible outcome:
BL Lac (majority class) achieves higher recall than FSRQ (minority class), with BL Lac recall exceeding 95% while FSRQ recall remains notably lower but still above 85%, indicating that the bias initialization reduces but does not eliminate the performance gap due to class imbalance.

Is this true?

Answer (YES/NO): NO